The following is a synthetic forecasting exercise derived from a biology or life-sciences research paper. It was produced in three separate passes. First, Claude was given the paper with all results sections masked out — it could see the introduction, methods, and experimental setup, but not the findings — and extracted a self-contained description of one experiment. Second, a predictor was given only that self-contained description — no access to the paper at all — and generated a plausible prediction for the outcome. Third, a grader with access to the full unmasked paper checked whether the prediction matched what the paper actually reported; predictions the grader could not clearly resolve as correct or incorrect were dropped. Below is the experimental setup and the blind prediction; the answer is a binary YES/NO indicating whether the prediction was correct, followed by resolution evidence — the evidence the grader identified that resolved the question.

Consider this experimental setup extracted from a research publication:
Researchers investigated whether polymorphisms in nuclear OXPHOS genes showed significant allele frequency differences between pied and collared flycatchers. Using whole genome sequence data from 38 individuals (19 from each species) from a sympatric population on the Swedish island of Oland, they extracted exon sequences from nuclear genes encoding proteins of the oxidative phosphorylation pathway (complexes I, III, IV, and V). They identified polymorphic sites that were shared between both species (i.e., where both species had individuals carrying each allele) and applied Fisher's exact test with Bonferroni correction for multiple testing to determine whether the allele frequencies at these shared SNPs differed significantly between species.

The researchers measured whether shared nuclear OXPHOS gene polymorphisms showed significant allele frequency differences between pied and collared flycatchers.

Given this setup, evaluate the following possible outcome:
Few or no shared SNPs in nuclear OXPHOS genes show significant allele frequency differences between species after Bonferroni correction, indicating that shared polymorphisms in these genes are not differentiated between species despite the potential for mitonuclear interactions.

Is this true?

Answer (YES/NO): NO